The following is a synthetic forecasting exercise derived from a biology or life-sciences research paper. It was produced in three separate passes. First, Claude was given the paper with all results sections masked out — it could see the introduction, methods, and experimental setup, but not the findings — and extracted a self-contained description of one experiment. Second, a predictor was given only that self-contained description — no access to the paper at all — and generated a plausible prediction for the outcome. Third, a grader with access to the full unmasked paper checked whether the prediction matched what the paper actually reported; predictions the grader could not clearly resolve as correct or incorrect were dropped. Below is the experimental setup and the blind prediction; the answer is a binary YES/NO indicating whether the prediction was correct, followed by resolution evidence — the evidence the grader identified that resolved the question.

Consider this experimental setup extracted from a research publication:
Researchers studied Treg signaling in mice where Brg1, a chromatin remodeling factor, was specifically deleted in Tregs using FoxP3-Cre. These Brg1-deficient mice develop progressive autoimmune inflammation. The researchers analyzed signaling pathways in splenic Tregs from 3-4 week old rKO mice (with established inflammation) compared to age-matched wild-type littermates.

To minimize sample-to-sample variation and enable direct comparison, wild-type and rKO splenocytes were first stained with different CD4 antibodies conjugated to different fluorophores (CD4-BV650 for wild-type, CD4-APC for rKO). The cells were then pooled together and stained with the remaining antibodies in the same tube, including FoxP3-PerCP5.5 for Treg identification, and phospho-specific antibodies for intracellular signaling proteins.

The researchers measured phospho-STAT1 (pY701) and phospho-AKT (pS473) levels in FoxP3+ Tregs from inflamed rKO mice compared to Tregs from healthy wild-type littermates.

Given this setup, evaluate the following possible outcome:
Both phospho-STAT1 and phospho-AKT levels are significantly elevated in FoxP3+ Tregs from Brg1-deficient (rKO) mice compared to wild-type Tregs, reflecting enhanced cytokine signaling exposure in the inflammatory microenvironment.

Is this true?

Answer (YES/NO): NO